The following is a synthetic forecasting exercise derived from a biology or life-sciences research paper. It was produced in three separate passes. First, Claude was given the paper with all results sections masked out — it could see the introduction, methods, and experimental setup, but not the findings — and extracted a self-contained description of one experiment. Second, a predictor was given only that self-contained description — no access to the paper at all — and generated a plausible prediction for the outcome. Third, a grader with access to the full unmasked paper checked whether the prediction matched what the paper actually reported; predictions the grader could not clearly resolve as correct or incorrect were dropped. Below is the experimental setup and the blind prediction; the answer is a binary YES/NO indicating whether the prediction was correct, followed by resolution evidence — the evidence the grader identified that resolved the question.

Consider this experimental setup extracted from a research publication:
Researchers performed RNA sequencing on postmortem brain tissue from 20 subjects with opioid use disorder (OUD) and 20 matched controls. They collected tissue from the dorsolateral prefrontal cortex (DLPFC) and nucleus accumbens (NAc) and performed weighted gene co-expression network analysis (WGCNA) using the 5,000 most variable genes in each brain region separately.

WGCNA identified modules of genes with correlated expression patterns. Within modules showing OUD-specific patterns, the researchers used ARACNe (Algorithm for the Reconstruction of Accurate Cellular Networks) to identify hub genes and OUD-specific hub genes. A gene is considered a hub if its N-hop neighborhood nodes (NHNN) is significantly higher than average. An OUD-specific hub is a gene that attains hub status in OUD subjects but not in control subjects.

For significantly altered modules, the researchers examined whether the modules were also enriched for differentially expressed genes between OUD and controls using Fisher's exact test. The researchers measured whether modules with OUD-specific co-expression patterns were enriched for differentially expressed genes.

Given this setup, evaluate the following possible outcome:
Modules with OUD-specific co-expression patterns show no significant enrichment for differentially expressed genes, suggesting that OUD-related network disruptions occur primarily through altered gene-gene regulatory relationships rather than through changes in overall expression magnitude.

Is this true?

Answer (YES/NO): NO